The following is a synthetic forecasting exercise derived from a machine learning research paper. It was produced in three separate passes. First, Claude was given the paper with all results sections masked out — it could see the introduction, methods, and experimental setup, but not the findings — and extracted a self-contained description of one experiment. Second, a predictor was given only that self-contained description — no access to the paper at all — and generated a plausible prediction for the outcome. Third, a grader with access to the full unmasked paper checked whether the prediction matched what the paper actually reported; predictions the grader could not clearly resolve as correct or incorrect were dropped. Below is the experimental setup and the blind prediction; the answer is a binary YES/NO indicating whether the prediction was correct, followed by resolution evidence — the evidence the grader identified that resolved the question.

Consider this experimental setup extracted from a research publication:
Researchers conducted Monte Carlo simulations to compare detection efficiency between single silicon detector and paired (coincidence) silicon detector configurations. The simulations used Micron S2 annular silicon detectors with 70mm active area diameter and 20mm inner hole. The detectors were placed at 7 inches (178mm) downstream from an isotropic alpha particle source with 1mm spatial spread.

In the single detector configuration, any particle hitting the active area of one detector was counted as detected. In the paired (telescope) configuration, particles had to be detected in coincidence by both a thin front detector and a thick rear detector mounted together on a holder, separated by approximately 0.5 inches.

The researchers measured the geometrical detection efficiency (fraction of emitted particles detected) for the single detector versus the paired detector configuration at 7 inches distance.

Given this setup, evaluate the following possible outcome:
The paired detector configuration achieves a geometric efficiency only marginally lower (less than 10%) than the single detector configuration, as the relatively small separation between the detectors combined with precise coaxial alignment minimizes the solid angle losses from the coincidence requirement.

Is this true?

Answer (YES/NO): NO